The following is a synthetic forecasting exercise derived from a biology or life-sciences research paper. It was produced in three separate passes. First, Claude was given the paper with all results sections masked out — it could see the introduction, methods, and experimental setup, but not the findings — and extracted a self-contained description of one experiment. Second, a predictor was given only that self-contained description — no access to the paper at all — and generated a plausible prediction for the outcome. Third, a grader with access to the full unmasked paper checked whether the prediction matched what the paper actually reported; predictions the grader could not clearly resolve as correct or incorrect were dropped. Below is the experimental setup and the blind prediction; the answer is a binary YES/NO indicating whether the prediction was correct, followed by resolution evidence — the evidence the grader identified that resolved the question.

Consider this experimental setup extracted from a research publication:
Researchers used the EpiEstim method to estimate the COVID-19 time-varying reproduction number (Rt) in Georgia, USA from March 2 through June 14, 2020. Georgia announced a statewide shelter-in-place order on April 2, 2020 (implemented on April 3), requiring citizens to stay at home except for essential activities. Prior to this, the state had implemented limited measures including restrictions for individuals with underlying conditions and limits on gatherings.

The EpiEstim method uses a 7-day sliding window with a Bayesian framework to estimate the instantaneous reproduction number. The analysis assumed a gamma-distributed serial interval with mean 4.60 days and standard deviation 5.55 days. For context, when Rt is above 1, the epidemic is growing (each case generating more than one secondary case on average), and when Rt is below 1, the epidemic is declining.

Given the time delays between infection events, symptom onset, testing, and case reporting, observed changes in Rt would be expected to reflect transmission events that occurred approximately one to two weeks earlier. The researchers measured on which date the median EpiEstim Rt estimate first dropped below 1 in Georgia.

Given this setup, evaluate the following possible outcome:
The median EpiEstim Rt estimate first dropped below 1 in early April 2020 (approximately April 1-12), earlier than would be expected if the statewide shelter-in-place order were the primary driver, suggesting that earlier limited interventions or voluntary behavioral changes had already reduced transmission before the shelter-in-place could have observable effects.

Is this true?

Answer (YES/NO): NO